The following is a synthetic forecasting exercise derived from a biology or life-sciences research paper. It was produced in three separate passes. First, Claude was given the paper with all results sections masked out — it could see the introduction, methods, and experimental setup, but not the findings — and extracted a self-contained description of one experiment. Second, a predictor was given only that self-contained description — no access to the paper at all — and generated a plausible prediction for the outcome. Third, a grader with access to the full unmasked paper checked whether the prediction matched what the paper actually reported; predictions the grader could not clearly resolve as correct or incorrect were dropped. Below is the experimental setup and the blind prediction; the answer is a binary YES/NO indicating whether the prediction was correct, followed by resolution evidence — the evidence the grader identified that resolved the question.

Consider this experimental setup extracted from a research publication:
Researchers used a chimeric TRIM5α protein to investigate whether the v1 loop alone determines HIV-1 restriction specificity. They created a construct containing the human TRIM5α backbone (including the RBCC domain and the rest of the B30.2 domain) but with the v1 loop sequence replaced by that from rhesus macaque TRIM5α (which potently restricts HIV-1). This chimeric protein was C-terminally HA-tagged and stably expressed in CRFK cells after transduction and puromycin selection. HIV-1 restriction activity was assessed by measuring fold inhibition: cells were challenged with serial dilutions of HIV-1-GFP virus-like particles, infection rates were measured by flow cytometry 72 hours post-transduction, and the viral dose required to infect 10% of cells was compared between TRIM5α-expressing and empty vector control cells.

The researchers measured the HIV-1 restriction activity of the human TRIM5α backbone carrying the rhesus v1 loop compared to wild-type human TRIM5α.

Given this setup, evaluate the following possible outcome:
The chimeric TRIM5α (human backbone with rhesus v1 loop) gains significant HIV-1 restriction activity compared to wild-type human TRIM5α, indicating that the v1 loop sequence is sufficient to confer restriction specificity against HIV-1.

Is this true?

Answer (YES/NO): YES